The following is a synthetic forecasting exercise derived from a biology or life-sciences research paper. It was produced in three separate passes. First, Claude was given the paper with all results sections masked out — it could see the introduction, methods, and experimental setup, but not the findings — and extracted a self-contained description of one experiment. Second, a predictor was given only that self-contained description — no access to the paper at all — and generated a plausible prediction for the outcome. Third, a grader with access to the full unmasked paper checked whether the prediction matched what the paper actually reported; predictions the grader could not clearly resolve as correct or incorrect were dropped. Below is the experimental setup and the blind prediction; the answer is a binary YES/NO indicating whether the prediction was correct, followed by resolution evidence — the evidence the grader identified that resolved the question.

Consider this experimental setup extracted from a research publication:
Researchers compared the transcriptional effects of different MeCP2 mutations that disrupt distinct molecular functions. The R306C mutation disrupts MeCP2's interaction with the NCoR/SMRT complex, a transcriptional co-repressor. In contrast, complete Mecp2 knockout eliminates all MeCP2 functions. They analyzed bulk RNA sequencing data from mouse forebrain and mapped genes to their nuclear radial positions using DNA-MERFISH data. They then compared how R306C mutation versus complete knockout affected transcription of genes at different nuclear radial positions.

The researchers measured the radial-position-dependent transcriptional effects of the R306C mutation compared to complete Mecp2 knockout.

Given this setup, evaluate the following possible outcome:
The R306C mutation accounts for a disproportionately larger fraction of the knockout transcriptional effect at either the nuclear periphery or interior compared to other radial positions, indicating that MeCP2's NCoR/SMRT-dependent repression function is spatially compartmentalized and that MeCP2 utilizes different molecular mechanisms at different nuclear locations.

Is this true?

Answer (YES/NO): NO